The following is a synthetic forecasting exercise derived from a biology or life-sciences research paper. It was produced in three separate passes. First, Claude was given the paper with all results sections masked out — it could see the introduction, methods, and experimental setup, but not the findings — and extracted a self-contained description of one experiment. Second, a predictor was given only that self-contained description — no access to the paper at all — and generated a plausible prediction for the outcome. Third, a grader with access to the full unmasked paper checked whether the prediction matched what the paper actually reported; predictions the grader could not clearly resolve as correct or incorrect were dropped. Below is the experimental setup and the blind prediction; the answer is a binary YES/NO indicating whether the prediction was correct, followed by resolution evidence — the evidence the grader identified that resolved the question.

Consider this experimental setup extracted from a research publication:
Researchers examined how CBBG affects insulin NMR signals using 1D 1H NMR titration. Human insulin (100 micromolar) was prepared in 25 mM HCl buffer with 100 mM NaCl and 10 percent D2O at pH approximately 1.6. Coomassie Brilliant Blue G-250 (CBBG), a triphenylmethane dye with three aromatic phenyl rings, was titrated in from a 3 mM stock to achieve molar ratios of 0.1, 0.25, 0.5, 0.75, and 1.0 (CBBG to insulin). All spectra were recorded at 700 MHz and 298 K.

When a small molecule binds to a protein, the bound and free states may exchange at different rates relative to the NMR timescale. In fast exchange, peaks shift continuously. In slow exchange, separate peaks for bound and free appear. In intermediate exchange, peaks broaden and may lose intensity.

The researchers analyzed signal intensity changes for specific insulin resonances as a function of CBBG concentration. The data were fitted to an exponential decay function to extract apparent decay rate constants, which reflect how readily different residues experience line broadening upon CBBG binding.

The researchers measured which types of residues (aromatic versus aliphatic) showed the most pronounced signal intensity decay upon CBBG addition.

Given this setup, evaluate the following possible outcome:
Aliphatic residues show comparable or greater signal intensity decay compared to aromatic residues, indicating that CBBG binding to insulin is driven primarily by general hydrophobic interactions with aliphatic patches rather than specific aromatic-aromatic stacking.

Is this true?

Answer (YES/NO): NO